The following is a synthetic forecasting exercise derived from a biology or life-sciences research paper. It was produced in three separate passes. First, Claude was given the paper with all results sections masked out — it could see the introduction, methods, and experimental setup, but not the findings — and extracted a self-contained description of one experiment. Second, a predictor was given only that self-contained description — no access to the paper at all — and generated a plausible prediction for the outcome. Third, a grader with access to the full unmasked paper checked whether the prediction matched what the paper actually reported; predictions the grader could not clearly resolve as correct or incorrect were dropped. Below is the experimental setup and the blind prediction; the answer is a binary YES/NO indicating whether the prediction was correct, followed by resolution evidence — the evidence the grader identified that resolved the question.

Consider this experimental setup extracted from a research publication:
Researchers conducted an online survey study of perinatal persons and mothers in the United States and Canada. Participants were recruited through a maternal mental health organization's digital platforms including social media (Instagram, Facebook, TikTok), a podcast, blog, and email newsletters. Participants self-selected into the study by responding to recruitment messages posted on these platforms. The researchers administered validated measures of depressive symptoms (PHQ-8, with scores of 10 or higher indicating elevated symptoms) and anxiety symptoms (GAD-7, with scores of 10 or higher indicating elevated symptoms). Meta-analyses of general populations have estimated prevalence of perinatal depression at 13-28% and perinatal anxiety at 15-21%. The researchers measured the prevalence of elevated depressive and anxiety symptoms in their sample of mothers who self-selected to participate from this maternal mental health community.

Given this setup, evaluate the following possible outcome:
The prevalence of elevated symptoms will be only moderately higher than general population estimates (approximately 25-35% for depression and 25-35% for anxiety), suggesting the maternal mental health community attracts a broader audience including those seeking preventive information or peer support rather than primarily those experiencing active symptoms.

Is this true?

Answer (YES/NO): NO